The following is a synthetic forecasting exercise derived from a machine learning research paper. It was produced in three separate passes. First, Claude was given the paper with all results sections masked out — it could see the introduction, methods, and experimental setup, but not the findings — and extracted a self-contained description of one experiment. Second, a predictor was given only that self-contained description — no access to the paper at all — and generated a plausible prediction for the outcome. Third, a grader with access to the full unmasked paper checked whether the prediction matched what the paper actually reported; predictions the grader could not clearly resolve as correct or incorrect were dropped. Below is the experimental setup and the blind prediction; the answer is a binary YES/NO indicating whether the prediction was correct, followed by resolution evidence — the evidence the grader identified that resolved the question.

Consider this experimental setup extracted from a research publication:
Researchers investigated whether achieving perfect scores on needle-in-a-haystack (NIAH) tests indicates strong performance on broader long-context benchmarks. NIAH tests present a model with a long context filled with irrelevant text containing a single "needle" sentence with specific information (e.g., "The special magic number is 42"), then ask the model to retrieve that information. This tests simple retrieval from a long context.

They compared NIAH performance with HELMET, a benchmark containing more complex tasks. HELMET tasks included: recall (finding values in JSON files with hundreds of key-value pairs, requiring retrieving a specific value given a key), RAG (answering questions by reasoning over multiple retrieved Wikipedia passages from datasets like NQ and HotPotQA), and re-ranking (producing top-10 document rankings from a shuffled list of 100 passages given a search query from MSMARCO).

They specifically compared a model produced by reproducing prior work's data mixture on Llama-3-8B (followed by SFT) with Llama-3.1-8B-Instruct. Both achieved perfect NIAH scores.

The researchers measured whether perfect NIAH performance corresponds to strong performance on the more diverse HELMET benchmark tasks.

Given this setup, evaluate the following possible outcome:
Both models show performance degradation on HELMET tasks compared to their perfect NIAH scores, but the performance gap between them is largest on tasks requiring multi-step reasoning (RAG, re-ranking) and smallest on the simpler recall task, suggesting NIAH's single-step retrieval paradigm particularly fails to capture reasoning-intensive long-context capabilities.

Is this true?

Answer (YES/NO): NO